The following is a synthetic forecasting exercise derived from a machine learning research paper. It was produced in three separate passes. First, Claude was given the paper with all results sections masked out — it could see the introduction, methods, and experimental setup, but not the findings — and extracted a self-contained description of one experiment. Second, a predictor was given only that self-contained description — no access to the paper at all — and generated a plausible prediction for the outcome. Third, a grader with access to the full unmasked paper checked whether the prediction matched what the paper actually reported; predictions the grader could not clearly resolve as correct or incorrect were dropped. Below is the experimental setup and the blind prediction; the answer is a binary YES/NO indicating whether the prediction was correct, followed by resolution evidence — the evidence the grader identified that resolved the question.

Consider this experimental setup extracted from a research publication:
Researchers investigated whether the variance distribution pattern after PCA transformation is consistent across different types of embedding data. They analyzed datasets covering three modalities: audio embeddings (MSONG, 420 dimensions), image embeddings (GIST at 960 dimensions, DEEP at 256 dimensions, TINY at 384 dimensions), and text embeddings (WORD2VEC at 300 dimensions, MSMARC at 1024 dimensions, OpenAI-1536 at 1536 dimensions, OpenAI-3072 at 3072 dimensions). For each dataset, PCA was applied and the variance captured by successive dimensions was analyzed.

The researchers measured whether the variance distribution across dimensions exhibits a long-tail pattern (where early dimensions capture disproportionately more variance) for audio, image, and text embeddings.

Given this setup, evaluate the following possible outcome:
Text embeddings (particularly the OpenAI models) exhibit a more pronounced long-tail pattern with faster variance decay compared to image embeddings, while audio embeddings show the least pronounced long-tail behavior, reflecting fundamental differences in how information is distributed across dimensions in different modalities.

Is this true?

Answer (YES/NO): NO